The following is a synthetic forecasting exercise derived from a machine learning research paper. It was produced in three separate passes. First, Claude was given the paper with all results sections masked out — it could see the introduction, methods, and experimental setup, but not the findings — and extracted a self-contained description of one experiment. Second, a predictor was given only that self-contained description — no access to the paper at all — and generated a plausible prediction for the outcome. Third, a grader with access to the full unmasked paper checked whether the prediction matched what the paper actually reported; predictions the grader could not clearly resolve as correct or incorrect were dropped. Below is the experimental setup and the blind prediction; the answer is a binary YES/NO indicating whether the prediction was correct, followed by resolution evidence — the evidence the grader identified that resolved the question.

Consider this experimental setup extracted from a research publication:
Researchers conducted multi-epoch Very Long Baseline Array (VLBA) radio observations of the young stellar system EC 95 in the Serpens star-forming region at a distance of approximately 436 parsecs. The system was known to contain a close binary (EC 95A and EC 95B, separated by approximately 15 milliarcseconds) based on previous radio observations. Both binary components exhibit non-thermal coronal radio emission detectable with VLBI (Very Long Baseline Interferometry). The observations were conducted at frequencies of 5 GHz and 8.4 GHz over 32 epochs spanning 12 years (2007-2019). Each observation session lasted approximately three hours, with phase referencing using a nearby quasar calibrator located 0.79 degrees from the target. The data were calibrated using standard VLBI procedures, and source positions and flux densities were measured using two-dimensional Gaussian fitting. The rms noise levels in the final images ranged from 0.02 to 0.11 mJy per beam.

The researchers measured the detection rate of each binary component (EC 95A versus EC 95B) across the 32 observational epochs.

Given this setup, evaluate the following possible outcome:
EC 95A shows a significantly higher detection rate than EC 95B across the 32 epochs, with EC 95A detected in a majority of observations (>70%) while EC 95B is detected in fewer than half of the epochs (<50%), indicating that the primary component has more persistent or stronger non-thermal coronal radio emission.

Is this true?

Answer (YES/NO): NO